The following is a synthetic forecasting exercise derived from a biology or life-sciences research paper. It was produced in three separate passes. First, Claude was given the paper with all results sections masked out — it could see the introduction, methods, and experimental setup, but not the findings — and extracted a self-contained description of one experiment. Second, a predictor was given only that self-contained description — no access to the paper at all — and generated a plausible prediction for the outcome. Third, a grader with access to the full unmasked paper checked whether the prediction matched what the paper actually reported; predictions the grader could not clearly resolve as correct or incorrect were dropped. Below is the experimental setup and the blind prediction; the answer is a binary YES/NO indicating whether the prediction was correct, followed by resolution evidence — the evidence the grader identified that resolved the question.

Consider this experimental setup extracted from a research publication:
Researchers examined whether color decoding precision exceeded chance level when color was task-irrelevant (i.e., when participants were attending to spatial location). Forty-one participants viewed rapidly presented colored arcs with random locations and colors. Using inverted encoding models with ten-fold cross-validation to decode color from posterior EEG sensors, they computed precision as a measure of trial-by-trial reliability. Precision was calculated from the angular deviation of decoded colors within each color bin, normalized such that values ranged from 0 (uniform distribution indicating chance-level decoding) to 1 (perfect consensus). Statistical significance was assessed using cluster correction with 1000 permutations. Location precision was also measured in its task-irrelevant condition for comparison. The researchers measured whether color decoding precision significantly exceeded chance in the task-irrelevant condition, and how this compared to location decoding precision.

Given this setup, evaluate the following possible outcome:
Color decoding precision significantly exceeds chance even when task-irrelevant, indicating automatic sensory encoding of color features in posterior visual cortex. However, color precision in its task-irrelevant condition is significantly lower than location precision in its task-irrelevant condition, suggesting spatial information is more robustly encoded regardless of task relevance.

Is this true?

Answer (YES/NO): NO